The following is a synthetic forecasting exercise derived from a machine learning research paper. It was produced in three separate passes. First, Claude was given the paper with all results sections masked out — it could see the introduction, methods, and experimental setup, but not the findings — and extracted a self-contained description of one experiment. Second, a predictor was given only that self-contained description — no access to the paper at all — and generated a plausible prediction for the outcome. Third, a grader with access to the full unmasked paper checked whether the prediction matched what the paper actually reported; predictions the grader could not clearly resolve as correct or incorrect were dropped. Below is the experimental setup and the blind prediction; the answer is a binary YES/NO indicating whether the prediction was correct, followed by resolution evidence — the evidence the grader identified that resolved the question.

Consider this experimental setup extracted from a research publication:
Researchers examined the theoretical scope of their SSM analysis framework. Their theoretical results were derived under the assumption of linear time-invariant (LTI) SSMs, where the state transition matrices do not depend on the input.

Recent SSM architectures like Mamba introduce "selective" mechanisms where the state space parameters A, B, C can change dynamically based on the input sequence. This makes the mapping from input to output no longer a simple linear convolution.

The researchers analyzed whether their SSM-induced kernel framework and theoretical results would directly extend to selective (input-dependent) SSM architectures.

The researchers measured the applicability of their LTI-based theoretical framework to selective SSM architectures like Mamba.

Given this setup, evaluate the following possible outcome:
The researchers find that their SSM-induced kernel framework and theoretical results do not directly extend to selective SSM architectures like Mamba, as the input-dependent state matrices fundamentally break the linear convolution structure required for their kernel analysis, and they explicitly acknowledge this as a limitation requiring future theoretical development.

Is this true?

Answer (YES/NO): YES